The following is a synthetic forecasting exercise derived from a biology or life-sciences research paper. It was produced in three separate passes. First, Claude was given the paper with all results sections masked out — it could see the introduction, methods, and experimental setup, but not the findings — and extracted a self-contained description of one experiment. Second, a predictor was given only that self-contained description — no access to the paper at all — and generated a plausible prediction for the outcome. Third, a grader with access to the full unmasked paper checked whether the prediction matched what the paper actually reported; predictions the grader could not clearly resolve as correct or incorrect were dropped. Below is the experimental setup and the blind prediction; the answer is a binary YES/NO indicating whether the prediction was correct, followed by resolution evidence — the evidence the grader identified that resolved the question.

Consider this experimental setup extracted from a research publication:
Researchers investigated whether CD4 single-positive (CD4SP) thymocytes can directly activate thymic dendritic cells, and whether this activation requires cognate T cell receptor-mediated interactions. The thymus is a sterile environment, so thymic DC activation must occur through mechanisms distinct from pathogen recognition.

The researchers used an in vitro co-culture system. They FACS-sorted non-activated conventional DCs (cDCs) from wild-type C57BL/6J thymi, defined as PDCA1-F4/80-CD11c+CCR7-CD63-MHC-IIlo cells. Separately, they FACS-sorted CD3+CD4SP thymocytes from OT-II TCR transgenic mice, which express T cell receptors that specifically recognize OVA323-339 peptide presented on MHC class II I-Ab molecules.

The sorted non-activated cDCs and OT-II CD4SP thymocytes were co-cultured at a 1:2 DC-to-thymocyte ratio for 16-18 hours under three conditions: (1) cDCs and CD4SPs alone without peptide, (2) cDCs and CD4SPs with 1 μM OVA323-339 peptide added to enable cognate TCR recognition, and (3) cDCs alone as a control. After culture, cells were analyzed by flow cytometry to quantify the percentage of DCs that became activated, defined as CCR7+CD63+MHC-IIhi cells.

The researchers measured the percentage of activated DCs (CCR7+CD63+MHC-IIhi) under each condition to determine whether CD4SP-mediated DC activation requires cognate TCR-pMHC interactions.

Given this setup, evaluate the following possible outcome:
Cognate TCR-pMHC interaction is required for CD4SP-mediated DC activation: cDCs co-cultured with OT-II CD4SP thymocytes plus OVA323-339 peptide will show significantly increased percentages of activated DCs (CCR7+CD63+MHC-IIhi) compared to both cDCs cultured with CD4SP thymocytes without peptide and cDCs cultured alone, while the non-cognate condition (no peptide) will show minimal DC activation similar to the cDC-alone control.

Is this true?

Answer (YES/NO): YES